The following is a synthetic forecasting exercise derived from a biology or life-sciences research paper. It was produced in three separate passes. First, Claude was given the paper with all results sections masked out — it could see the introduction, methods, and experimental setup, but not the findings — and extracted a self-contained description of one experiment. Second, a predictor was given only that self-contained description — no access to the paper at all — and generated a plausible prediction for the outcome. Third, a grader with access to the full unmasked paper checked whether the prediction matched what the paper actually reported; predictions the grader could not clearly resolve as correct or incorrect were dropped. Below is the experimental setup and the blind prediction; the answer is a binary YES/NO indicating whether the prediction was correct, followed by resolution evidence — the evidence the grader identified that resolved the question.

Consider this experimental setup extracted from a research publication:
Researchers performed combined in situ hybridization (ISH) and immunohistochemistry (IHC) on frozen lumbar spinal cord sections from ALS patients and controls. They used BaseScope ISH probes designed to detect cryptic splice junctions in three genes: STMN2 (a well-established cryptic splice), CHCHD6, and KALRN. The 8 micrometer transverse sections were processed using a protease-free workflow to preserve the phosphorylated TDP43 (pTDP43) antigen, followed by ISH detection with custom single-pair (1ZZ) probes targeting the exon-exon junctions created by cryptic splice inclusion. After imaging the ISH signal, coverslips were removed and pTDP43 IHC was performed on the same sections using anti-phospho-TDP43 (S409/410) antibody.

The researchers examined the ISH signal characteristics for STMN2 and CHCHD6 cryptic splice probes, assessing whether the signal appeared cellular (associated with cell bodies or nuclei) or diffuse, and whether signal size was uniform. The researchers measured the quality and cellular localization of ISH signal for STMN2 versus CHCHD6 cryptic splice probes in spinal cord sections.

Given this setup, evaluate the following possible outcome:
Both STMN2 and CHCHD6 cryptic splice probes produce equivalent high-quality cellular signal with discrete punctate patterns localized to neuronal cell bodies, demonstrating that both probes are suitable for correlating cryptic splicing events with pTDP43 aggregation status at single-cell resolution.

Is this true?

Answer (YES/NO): NO